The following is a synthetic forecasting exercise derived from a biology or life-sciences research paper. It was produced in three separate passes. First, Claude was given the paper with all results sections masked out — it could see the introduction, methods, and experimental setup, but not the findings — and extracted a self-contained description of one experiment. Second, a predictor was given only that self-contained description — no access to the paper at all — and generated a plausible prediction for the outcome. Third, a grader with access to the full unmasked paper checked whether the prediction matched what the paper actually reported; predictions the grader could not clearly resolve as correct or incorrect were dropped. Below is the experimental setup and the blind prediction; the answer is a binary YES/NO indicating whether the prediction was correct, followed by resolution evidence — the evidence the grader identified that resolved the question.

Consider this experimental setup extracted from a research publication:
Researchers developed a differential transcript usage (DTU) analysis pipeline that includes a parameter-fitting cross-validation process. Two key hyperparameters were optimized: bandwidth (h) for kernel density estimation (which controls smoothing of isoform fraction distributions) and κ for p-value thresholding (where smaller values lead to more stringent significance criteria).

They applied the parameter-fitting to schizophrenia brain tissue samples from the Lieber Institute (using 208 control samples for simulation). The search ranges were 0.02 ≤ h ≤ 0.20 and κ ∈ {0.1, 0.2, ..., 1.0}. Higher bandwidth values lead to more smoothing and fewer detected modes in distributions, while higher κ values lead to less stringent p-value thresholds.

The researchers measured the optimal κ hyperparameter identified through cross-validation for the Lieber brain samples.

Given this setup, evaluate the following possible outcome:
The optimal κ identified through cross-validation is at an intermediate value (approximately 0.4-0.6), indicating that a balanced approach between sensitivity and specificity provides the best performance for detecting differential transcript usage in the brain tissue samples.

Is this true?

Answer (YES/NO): YES